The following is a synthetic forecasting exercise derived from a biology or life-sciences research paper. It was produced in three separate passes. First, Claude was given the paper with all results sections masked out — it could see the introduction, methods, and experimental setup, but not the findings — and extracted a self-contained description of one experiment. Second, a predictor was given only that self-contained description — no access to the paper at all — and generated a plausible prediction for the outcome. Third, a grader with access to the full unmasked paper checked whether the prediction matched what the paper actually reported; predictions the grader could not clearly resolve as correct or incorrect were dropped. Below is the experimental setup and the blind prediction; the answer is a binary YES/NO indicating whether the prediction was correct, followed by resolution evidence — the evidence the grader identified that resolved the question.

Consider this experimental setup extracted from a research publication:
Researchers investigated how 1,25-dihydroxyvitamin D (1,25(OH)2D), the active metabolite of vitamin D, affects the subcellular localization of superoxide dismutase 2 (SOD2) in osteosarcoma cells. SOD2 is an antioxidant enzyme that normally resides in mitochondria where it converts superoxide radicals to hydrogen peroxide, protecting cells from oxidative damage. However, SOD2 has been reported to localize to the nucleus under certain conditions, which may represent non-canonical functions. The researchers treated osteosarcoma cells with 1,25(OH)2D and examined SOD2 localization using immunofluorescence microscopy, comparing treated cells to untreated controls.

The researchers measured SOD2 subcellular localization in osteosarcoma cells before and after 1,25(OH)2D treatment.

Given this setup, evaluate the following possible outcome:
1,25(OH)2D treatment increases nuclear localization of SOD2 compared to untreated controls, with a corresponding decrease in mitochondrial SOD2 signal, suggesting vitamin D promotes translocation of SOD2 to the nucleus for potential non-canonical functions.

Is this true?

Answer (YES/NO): NO